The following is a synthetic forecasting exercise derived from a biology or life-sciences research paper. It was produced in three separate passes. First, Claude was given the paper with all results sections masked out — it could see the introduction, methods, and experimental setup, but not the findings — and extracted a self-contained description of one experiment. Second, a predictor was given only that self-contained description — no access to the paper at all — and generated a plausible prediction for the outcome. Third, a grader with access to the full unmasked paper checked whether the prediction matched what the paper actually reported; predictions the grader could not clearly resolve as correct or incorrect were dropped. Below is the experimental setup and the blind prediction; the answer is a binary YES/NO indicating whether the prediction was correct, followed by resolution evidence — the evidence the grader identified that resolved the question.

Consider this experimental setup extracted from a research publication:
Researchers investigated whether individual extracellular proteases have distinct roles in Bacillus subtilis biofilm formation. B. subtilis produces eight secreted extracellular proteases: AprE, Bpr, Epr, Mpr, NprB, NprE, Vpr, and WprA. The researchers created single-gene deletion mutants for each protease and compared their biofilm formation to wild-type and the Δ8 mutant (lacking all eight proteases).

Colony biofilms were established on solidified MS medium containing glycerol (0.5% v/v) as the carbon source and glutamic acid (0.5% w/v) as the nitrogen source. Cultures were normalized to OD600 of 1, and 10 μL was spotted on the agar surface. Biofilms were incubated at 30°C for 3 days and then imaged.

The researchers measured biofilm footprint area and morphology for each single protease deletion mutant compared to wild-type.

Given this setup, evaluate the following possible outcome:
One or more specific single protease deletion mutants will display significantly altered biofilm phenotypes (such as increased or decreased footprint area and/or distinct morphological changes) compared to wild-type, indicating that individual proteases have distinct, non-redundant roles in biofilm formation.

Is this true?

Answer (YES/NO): YES